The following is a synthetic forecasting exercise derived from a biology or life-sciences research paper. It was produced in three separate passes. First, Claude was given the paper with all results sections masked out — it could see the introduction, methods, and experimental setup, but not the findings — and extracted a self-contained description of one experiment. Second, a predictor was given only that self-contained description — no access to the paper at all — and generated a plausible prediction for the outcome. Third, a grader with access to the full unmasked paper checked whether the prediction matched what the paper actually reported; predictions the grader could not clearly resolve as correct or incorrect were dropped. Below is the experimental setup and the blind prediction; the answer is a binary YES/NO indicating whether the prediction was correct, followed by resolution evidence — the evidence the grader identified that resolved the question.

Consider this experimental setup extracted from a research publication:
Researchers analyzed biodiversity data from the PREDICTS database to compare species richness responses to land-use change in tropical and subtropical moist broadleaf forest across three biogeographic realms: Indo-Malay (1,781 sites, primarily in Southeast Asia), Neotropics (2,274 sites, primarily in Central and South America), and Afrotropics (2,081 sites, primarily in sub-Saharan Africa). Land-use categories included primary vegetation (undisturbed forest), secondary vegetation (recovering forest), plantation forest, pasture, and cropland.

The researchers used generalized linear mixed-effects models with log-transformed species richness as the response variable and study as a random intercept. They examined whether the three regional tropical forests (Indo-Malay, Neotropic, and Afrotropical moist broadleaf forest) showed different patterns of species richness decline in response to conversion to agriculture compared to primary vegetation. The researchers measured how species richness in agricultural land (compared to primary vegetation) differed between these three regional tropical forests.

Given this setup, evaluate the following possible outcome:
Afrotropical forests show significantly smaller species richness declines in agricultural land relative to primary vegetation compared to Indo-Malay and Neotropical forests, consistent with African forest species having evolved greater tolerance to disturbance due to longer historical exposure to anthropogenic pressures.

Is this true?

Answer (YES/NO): NO